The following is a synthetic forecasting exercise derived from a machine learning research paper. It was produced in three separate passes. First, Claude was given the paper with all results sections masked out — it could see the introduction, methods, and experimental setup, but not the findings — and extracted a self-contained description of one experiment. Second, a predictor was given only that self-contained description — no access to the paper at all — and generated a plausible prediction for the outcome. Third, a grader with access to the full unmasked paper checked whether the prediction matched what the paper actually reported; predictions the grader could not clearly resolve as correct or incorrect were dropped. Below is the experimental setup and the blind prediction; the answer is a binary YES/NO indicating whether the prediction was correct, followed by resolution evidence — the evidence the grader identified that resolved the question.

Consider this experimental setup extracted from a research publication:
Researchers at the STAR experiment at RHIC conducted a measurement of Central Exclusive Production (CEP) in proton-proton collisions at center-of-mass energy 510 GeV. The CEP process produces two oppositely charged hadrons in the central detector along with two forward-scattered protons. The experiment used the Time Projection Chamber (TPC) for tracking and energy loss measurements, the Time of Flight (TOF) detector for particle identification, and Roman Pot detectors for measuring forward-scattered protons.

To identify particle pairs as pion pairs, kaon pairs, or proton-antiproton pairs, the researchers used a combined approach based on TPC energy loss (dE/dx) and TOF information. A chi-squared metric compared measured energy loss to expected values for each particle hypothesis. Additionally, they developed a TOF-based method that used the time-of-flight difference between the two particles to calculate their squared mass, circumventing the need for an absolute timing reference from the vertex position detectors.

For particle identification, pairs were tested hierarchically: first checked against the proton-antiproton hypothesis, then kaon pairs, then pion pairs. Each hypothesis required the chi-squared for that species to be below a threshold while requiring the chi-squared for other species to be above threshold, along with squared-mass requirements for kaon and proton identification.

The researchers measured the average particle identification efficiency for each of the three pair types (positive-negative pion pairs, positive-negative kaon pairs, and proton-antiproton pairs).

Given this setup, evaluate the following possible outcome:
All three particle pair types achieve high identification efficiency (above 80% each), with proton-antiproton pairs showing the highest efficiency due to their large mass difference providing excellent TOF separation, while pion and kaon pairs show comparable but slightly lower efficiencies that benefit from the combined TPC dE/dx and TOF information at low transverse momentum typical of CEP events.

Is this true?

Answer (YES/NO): NO